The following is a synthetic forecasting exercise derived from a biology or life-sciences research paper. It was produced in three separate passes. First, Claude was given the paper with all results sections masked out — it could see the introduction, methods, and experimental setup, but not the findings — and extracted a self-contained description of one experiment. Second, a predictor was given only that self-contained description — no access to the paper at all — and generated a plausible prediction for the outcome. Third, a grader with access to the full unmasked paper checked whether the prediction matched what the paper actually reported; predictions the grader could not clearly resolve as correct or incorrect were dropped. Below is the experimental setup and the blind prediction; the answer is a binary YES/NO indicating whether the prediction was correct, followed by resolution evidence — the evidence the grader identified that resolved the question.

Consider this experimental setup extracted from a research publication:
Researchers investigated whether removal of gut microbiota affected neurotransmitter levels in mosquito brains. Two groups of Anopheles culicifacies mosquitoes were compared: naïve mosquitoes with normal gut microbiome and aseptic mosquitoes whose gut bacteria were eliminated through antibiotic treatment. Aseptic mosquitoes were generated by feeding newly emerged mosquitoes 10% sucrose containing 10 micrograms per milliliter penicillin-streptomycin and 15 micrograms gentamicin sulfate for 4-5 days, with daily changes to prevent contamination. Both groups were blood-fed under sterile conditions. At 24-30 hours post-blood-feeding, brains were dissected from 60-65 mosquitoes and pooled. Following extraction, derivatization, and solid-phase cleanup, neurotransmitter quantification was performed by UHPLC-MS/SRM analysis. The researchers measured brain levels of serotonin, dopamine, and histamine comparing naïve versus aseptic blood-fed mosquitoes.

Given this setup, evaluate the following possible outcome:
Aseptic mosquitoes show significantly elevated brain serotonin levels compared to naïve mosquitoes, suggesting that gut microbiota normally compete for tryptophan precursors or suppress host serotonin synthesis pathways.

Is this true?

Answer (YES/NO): NO